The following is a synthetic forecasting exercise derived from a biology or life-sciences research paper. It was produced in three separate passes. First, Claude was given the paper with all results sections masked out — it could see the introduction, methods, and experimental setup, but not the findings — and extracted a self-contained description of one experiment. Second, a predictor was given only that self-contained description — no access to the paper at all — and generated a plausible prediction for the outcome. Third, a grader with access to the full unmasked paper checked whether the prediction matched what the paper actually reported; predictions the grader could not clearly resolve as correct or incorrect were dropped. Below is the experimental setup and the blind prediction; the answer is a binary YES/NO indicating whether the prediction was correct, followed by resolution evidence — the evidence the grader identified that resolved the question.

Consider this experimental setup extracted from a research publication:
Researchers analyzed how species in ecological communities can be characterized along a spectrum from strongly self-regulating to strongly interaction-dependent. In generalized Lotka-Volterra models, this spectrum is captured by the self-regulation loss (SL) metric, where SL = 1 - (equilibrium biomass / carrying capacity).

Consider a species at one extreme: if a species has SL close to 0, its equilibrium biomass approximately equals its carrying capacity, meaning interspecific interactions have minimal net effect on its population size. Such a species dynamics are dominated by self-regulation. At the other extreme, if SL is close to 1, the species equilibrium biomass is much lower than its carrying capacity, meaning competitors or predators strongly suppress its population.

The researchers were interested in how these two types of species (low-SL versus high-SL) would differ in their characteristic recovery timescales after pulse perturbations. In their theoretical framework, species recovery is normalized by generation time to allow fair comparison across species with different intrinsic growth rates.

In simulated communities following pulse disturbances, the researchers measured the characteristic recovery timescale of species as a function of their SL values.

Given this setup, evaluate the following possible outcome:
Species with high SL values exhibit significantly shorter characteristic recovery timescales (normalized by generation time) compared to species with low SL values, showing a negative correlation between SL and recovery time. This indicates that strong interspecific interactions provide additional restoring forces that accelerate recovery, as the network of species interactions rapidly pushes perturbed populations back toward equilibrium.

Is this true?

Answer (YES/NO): NO